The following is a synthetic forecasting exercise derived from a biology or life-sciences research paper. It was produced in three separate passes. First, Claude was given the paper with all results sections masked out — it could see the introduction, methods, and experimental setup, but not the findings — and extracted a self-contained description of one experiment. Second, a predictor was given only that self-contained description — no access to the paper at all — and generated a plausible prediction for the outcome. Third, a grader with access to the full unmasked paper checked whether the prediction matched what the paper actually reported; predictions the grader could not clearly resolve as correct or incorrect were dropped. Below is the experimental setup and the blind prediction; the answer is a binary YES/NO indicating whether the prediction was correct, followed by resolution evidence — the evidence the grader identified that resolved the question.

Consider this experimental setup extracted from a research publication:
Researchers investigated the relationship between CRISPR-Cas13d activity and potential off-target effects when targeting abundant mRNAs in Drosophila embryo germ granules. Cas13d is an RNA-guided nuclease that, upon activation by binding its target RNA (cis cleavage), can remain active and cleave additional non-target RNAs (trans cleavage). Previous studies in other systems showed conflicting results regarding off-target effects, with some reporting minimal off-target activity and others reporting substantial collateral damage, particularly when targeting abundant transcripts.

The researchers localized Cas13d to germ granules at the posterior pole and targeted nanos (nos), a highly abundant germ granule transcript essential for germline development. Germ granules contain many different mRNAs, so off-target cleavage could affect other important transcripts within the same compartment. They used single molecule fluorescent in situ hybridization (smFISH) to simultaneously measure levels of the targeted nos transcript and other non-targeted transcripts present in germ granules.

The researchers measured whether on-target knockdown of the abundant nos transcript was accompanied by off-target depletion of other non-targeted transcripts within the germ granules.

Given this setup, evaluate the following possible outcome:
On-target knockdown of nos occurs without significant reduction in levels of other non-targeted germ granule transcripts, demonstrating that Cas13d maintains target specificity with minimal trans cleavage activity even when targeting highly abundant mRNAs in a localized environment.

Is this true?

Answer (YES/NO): NO